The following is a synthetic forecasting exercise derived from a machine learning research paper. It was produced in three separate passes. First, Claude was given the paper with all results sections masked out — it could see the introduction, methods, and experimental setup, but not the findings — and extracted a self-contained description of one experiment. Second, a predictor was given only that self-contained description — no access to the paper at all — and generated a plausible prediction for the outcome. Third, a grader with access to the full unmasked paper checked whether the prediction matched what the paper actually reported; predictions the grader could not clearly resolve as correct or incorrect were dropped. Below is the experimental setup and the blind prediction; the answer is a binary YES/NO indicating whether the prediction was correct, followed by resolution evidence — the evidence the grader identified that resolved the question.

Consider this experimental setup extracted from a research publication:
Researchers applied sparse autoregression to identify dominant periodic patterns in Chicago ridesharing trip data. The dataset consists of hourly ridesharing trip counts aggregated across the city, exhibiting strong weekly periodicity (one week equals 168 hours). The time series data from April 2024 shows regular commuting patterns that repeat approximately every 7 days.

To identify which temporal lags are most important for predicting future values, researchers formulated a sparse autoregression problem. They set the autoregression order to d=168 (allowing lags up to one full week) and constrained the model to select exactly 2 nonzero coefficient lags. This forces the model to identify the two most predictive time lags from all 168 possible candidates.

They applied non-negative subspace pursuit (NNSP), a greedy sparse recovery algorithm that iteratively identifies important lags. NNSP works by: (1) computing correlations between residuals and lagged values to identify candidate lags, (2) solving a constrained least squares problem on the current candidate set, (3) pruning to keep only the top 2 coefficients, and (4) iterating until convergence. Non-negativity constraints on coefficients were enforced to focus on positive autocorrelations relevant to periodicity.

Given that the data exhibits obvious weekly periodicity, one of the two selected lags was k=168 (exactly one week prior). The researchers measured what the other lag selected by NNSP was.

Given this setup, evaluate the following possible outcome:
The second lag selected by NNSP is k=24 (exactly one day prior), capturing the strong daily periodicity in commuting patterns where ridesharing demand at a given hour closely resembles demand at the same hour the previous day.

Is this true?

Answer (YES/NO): NO